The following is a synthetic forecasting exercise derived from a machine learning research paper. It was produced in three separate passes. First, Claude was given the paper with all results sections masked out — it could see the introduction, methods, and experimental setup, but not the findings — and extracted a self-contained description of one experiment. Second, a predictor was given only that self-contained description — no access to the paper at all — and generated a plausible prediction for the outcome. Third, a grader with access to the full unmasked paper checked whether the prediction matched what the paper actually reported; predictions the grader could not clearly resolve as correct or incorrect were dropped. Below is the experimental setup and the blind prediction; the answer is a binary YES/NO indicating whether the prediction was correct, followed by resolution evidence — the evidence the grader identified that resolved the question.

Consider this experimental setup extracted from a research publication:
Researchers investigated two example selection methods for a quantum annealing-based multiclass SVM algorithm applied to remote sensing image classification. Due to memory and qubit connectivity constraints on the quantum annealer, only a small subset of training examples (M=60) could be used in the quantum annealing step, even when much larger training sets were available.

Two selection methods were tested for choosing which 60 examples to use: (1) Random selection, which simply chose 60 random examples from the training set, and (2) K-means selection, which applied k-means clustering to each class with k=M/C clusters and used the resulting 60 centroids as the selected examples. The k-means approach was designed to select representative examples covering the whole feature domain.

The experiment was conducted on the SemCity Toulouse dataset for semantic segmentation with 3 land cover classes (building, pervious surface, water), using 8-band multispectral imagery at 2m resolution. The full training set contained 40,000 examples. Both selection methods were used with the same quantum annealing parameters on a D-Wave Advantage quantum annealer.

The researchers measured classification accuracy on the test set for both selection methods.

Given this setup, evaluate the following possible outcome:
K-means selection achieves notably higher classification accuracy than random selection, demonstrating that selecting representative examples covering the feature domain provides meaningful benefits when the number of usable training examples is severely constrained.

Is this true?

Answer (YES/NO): NO